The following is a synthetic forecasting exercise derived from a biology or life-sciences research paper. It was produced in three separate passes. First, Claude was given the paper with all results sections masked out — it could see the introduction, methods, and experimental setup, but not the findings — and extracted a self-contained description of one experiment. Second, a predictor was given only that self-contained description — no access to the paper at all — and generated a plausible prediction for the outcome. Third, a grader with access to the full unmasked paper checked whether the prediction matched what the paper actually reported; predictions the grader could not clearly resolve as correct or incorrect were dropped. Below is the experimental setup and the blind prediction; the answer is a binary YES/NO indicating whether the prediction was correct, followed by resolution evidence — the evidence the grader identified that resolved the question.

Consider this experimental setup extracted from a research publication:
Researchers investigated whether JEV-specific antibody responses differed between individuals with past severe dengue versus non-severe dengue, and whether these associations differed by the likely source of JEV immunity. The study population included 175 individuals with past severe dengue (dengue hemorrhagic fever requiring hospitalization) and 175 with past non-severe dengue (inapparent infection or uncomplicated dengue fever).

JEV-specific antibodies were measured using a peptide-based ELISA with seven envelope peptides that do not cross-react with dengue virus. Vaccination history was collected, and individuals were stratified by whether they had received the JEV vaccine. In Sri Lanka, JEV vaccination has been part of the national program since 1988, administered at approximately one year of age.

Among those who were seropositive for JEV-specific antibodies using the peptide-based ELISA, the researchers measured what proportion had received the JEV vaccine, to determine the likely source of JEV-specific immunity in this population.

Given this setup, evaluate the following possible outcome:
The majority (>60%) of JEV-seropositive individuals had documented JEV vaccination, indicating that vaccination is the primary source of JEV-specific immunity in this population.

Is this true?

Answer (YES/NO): YES